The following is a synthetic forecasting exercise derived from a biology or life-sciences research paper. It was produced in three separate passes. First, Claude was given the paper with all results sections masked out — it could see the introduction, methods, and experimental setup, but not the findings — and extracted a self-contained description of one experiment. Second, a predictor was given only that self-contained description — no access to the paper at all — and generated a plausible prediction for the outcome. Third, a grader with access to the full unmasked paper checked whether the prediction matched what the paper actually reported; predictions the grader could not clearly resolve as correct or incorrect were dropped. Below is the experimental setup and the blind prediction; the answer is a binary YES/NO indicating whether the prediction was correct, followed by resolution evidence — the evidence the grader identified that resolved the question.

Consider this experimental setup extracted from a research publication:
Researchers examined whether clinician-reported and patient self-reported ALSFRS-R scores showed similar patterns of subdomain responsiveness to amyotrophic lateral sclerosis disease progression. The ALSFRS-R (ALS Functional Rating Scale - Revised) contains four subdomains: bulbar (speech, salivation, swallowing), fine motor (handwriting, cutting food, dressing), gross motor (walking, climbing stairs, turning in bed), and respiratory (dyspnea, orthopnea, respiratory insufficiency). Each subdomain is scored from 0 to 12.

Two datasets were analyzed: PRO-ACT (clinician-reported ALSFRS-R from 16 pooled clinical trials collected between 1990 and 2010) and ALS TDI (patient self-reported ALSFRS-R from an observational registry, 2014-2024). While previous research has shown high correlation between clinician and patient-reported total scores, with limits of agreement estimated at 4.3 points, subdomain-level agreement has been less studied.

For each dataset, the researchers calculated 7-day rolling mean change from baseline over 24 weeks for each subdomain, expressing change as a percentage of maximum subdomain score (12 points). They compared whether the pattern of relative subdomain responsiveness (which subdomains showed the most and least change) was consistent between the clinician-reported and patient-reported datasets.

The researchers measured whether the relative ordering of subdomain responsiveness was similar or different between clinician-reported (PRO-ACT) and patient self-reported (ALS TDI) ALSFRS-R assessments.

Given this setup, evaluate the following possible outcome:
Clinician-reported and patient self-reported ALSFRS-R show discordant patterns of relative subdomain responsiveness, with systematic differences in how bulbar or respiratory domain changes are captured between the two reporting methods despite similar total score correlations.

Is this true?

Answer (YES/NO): NO